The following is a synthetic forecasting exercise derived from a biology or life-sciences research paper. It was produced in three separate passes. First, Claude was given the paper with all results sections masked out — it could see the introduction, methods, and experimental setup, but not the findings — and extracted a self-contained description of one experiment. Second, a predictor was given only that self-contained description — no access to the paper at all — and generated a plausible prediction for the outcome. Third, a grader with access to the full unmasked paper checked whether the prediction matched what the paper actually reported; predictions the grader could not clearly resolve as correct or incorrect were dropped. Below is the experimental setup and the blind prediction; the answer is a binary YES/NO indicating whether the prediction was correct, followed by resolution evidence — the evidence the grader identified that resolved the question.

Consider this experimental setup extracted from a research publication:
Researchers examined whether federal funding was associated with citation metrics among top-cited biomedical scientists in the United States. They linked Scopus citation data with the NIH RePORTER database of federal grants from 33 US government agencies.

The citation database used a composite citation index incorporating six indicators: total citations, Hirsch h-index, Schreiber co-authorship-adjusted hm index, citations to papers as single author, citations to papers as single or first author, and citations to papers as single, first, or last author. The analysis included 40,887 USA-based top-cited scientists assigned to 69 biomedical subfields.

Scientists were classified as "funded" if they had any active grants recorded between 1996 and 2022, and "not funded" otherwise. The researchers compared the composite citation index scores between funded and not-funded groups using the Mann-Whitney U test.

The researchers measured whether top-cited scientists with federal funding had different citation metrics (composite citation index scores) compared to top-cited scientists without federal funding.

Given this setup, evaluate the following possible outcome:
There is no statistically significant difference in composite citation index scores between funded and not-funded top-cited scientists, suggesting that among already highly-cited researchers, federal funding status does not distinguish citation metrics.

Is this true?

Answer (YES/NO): NO